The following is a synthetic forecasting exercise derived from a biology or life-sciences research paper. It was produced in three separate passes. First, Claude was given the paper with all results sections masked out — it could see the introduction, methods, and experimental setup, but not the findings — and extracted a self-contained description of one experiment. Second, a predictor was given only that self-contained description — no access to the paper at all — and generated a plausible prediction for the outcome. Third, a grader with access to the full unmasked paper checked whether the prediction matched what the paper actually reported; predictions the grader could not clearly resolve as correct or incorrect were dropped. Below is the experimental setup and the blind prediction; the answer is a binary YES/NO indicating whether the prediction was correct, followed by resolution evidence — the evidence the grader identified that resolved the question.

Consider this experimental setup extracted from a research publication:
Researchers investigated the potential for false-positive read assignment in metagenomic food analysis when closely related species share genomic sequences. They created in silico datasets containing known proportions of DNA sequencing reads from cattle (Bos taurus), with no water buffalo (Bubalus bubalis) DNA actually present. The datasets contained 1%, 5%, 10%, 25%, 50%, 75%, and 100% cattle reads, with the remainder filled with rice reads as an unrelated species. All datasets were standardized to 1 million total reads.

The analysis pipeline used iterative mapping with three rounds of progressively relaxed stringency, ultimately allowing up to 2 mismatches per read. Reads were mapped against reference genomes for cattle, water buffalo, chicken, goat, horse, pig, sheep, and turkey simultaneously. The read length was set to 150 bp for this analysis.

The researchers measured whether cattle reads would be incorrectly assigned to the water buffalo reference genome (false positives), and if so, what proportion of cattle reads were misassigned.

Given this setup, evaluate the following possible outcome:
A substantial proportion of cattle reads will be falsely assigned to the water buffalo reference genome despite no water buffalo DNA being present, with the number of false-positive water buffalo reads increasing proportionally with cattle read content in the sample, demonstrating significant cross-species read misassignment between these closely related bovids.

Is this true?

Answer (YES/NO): NO